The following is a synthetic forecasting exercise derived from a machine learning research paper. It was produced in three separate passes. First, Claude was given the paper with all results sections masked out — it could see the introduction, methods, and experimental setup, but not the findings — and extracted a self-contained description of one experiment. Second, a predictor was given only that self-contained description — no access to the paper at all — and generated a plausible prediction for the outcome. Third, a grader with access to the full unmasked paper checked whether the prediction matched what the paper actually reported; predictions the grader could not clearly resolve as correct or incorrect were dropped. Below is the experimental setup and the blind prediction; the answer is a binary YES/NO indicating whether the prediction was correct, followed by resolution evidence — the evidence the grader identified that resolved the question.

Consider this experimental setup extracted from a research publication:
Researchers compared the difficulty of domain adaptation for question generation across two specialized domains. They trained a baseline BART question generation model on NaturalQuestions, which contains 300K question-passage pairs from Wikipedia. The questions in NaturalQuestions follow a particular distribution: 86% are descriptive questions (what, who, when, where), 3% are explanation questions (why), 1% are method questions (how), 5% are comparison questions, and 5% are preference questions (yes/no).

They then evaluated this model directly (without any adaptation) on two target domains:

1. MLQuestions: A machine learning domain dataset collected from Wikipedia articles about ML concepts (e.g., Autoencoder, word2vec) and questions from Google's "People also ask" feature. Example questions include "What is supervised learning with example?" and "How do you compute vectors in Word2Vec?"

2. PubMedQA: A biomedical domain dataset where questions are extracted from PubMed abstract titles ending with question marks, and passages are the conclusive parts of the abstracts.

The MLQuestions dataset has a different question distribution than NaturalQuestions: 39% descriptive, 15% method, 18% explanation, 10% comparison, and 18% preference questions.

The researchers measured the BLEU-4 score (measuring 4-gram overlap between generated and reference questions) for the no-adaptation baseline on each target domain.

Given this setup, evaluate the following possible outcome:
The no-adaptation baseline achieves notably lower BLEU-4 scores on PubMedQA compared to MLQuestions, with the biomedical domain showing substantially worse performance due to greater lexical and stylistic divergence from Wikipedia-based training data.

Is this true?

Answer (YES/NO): YES